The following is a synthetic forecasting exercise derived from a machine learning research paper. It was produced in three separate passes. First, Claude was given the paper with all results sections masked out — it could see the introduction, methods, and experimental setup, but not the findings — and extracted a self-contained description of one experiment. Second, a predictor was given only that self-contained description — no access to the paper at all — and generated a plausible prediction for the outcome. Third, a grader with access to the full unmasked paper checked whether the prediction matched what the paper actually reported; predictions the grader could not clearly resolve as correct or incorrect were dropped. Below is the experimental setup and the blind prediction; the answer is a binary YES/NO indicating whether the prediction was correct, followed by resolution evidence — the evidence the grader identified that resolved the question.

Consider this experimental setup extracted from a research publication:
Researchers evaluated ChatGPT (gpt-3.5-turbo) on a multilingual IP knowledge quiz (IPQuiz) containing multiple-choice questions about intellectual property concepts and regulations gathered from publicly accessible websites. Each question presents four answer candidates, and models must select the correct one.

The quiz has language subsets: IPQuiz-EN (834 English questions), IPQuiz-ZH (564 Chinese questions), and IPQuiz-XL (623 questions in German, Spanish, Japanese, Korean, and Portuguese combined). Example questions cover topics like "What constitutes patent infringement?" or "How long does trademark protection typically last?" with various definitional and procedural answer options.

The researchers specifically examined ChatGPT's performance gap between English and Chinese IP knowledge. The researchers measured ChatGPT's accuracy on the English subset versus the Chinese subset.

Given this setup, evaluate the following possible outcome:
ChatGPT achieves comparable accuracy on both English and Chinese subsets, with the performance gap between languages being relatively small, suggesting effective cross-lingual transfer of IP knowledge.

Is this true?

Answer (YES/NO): NO